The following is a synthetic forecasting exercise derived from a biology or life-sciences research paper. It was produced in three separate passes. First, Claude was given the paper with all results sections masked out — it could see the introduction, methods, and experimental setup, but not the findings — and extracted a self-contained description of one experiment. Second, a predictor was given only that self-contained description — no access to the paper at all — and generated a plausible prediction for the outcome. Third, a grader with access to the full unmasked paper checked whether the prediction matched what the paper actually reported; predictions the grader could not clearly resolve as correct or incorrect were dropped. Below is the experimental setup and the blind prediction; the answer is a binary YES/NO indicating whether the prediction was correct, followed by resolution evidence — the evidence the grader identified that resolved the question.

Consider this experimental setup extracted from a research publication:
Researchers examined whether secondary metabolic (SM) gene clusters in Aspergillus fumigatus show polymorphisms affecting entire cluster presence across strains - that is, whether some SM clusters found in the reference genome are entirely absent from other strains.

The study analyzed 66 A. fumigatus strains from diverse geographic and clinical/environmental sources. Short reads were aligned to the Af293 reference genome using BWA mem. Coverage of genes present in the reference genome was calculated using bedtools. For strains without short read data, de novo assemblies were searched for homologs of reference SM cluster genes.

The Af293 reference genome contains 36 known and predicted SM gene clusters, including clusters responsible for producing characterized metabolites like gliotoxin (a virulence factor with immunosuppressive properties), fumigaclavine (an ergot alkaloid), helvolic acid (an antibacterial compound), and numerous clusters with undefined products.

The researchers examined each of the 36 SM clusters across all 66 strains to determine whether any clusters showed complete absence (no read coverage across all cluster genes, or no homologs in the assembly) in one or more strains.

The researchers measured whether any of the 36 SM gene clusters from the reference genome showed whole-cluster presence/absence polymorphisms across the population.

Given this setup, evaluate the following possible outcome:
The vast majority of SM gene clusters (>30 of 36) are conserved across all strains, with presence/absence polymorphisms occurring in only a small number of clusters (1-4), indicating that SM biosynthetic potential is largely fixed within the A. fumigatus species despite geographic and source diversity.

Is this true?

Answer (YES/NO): NO